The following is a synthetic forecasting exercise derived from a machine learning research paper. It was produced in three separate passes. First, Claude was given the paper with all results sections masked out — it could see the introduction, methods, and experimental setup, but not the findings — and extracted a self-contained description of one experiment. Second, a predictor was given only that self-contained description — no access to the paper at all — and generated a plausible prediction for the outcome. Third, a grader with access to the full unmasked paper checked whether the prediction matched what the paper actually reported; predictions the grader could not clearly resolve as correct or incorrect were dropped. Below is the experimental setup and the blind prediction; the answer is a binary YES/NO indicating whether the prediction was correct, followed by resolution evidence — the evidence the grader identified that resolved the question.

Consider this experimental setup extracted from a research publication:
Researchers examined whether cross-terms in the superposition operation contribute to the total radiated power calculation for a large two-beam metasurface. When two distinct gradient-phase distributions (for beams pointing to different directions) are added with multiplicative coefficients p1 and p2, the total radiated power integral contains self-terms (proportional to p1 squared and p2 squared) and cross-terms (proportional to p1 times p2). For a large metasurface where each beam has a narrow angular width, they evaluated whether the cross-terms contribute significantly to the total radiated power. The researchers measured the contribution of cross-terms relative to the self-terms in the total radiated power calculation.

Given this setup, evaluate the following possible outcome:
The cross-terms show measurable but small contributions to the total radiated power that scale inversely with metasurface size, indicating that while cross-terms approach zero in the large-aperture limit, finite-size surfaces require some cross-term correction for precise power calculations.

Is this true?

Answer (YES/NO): NO